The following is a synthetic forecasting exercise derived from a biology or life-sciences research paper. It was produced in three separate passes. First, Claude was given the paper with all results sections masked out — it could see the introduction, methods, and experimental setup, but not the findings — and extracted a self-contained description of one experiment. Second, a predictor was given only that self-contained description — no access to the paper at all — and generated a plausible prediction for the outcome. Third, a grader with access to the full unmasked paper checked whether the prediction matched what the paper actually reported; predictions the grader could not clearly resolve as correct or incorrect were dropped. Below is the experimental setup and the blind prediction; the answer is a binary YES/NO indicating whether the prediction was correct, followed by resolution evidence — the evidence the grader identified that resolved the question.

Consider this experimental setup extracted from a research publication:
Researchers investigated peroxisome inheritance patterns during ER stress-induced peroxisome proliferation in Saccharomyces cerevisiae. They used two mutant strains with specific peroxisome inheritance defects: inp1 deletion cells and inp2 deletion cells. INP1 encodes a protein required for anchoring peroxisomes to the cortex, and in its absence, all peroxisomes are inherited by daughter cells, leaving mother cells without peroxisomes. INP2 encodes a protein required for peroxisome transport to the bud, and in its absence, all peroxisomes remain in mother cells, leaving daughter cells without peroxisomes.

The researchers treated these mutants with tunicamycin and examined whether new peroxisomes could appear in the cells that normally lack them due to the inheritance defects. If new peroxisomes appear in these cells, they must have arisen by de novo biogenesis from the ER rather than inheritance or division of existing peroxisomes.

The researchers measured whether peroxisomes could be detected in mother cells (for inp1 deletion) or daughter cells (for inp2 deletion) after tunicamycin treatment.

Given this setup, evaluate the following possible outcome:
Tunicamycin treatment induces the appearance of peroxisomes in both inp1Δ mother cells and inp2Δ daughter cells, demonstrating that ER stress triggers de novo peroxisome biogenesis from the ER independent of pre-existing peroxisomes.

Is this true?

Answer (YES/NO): YES